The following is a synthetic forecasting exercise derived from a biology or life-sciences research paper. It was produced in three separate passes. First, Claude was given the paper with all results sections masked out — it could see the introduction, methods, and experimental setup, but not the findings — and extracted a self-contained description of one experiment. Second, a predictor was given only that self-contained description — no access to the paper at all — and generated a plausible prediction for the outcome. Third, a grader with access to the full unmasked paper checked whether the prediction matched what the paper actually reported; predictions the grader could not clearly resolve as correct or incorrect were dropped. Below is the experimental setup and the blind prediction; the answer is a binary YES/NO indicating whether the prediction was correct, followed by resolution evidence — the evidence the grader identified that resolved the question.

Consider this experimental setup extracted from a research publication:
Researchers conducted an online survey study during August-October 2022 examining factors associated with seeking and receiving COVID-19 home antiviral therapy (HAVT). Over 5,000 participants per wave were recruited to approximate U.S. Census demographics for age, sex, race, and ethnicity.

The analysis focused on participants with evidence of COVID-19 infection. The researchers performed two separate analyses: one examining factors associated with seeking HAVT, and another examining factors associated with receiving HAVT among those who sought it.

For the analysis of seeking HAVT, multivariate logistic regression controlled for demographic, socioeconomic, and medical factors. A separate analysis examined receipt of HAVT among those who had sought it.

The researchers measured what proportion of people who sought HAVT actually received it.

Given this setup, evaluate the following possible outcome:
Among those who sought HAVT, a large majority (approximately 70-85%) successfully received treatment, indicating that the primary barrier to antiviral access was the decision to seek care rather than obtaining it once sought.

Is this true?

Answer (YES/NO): YES